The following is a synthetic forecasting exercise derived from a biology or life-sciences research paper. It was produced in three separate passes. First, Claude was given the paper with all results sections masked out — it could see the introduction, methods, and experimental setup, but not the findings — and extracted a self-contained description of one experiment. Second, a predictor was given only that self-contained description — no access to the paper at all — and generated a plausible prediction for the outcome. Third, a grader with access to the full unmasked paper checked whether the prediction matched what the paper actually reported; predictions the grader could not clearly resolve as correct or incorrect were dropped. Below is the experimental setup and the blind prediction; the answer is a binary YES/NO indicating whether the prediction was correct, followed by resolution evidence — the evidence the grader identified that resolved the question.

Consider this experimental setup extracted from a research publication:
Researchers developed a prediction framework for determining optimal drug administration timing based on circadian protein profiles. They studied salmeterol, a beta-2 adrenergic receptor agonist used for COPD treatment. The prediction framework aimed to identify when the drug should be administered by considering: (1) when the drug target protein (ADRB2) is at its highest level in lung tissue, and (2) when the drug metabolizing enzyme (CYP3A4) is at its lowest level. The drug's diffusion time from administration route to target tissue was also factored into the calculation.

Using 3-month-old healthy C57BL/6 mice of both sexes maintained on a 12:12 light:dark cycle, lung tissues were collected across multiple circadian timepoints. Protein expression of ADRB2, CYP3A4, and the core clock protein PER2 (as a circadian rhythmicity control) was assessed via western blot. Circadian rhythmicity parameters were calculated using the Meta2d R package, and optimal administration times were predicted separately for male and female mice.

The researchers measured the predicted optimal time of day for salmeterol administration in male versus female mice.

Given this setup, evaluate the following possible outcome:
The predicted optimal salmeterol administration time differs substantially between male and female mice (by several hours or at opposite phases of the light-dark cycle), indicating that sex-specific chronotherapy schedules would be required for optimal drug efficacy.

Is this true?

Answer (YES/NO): YES